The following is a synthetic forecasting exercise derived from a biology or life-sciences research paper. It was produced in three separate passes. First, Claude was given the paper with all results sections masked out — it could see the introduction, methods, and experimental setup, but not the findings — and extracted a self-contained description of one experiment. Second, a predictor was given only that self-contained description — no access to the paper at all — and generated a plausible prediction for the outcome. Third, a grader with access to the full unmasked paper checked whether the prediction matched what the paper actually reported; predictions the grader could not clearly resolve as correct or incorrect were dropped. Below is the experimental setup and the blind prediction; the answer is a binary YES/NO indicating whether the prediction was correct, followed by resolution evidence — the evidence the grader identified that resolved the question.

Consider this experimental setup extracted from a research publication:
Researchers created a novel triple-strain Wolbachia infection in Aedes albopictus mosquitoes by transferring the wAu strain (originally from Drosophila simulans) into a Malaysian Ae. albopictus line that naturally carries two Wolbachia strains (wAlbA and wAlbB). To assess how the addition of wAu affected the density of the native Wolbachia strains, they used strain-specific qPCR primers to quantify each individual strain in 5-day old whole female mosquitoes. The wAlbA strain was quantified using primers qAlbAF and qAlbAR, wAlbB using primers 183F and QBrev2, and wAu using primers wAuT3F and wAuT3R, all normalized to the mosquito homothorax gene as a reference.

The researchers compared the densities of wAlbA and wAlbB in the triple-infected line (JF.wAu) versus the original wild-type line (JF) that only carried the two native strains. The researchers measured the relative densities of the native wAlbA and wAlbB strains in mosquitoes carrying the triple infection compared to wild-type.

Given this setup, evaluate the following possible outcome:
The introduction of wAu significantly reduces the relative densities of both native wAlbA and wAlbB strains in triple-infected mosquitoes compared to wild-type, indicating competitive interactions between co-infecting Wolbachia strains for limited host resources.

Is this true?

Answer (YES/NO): NO